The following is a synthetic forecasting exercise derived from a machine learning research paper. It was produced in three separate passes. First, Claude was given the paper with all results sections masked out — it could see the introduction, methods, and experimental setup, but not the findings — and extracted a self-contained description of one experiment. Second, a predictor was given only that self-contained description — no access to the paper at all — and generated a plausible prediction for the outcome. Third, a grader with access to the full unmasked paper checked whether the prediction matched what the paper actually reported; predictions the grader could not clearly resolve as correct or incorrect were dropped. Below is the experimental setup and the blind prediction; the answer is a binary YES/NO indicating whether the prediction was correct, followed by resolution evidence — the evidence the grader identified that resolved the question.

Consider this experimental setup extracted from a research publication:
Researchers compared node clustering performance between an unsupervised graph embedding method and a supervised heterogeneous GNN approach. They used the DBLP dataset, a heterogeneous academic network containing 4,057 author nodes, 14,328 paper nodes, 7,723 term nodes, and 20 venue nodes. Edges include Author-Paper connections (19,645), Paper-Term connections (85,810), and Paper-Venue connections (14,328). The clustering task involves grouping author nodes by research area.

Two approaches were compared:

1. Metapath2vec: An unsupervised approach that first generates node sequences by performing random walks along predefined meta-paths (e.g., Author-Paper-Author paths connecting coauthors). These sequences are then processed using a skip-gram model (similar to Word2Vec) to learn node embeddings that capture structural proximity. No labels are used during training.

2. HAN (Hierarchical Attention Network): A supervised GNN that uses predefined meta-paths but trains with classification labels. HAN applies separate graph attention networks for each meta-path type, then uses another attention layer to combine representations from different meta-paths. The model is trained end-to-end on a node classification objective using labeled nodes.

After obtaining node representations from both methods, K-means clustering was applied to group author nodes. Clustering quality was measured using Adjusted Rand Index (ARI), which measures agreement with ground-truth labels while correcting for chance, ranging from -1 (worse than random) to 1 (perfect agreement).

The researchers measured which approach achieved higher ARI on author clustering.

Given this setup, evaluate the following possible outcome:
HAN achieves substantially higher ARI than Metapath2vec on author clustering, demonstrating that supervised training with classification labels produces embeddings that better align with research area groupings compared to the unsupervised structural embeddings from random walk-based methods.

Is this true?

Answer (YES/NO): NO